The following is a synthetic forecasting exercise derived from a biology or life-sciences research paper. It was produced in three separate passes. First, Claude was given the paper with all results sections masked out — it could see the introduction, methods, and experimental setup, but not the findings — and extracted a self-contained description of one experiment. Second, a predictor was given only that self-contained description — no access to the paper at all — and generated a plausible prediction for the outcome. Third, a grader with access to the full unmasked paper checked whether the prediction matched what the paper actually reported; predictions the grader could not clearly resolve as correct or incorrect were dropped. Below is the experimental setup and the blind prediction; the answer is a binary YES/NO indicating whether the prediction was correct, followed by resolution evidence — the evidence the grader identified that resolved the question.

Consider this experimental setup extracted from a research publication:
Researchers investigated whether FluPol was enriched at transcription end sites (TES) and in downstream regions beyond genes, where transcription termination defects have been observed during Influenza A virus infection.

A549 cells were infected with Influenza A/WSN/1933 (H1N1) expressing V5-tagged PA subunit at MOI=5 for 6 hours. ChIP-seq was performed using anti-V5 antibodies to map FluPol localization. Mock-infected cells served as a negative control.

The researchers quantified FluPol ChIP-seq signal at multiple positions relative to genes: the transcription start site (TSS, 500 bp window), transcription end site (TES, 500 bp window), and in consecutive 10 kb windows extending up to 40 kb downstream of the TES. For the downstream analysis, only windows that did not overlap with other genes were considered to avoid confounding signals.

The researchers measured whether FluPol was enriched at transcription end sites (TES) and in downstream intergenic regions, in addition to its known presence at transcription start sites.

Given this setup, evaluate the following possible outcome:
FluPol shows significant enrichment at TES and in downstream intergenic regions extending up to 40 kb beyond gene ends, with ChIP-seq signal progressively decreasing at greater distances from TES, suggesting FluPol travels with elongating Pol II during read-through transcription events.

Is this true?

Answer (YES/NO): YES